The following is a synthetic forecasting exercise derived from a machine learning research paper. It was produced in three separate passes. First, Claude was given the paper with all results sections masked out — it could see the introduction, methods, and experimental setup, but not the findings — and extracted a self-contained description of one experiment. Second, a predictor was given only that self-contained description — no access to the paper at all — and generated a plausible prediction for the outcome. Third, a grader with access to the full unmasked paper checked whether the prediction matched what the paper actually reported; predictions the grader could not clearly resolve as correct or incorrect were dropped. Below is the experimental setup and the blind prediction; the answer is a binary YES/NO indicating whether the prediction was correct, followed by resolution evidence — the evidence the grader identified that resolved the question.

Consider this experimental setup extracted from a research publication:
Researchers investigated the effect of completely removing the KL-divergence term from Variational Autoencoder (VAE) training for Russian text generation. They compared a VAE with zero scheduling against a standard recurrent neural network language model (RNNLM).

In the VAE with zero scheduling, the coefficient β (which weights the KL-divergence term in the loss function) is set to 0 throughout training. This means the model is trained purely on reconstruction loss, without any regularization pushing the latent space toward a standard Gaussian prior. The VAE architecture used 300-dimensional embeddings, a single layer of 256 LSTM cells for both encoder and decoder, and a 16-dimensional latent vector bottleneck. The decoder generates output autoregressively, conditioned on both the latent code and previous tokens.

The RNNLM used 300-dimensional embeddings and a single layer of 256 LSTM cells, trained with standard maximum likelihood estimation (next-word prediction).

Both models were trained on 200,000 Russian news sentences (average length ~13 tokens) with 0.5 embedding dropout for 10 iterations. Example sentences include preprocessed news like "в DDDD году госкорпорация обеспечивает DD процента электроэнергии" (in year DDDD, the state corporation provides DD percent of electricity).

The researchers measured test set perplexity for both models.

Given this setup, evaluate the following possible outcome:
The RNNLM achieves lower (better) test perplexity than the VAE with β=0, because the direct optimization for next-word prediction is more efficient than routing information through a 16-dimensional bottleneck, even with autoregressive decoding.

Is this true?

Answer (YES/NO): NO